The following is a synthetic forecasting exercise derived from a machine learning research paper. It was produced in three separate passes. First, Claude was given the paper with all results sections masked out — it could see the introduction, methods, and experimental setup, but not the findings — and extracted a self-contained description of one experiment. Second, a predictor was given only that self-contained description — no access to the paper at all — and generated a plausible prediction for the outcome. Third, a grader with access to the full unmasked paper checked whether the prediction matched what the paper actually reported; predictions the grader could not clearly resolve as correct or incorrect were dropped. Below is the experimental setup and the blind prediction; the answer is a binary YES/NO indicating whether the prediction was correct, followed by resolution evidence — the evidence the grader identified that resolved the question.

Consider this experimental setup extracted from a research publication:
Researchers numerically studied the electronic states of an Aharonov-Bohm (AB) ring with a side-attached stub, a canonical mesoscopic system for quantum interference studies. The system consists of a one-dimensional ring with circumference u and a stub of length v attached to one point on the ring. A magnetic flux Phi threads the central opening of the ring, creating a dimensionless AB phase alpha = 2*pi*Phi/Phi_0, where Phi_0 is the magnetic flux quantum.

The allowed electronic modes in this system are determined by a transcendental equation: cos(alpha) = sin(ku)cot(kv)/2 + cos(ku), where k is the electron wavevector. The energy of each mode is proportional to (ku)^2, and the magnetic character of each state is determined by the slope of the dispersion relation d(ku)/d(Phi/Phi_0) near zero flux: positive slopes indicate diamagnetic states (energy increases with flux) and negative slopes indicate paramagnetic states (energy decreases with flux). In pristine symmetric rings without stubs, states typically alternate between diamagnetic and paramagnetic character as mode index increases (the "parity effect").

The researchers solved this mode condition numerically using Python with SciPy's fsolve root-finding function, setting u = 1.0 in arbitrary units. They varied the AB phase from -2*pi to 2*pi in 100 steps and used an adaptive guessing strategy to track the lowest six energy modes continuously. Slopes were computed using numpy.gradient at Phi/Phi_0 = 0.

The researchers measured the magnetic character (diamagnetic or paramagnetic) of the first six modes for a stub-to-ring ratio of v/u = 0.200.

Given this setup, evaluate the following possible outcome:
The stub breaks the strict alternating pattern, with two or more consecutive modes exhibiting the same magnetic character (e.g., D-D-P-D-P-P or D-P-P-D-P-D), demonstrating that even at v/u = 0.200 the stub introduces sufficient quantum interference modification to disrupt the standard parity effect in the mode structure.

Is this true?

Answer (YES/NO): NO